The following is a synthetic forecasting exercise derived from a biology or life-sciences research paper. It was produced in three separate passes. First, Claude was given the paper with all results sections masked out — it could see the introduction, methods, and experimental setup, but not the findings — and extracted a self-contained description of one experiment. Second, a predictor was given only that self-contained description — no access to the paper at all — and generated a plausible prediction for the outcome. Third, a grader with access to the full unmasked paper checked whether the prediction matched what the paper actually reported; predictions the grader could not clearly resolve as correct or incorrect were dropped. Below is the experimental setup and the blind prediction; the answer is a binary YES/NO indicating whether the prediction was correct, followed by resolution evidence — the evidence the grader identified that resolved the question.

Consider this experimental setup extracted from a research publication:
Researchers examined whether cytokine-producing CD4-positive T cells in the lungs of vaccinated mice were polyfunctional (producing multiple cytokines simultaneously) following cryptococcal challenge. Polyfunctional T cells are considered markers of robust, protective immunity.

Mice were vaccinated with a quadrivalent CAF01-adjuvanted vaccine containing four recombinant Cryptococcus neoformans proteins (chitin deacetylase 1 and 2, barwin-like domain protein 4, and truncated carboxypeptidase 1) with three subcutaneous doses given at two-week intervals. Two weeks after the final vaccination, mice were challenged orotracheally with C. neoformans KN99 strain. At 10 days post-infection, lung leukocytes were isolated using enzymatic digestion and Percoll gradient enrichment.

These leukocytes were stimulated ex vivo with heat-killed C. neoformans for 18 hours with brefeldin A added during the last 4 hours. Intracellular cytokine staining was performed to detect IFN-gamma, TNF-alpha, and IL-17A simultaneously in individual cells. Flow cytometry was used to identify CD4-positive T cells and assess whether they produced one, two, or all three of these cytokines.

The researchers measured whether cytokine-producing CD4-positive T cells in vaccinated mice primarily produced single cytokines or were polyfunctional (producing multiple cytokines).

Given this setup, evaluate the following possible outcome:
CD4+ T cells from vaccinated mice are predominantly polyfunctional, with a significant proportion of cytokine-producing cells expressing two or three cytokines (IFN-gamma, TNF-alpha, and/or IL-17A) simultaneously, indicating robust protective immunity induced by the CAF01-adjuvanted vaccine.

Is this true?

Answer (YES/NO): NO